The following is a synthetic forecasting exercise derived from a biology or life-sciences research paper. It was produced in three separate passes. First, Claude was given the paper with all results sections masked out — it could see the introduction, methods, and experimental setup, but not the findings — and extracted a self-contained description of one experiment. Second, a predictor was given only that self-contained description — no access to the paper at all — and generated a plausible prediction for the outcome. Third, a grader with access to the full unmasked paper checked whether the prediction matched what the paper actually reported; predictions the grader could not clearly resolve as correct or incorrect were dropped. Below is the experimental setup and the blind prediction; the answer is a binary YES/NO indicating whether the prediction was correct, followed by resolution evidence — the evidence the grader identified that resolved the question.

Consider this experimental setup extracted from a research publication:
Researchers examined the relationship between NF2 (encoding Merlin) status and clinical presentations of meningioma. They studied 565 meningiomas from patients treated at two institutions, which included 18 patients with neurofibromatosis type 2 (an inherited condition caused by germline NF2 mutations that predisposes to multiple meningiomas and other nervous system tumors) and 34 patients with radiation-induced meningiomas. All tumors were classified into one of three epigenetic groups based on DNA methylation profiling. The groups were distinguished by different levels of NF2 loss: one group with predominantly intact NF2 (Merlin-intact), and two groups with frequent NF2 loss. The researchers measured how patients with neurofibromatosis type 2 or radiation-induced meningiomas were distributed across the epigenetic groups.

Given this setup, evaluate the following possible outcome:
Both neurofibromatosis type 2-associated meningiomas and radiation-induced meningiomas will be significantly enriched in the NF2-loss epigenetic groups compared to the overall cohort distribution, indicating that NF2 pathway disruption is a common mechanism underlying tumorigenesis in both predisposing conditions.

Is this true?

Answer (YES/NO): YES